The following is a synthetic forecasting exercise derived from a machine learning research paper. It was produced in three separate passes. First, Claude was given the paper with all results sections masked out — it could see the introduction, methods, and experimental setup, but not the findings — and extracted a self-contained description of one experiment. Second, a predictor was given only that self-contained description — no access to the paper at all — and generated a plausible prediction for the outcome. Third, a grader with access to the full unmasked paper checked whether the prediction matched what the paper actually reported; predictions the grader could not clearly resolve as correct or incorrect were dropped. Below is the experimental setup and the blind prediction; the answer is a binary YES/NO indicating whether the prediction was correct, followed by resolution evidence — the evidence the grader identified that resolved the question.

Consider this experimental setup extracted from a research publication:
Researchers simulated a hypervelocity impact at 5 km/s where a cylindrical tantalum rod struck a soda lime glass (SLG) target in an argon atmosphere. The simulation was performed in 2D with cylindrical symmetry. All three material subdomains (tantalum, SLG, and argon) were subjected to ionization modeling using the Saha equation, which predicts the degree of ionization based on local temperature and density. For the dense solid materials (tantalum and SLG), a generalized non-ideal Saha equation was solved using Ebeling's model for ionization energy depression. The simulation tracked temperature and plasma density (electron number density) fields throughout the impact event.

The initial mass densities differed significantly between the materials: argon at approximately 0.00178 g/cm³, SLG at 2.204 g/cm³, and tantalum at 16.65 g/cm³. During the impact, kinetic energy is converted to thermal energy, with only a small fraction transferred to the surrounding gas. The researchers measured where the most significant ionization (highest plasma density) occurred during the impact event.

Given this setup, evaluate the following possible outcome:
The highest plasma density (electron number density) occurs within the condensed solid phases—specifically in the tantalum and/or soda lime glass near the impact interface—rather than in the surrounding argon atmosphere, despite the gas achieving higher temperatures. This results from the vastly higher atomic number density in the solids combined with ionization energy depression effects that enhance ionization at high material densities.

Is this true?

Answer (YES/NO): NO